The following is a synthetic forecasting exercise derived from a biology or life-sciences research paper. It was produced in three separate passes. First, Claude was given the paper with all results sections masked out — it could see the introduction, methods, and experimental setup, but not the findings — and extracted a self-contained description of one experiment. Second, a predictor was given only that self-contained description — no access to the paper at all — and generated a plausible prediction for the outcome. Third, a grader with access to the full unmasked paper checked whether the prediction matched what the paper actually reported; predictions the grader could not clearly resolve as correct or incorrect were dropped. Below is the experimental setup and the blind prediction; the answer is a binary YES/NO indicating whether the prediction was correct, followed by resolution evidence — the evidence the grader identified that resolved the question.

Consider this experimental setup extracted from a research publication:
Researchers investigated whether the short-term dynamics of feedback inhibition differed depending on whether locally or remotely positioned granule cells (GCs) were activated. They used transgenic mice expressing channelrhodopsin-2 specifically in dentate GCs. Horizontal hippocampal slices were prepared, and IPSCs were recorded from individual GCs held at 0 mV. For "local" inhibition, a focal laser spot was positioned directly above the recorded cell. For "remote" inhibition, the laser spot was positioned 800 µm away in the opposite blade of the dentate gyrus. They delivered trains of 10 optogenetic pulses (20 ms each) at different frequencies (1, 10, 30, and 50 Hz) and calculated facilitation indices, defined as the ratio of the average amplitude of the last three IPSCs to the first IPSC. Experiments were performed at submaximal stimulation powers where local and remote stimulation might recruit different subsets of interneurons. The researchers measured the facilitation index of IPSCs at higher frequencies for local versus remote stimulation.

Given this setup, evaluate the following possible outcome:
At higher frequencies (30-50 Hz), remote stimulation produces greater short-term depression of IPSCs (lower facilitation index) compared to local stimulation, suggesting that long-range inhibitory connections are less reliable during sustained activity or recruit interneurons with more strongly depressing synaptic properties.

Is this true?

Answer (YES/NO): NO